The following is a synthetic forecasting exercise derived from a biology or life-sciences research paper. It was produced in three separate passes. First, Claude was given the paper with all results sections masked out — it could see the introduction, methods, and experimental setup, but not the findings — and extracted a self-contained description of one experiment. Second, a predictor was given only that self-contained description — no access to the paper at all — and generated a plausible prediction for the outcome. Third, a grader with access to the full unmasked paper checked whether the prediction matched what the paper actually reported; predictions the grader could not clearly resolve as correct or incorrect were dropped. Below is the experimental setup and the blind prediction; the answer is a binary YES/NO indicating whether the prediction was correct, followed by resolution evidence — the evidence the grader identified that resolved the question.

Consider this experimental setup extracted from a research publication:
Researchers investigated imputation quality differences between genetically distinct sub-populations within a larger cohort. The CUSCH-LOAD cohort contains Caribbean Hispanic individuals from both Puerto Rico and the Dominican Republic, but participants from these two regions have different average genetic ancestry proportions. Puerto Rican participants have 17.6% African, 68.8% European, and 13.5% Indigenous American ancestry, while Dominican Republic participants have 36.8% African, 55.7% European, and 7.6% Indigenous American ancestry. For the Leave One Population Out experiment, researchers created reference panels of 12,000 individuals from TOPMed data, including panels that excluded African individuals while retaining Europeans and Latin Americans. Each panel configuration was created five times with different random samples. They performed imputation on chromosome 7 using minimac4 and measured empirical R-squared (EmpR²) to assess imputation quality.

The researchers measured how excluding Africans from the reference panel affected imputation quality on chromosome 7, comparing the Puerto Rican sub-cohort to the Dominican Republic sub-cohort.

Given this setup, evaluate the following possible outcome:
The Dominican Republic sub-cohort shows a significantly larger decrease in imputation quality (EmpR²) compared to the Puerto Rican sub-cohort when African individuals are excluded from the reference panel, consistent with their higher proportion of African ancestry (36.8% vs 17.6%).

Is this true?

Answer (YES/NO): NO